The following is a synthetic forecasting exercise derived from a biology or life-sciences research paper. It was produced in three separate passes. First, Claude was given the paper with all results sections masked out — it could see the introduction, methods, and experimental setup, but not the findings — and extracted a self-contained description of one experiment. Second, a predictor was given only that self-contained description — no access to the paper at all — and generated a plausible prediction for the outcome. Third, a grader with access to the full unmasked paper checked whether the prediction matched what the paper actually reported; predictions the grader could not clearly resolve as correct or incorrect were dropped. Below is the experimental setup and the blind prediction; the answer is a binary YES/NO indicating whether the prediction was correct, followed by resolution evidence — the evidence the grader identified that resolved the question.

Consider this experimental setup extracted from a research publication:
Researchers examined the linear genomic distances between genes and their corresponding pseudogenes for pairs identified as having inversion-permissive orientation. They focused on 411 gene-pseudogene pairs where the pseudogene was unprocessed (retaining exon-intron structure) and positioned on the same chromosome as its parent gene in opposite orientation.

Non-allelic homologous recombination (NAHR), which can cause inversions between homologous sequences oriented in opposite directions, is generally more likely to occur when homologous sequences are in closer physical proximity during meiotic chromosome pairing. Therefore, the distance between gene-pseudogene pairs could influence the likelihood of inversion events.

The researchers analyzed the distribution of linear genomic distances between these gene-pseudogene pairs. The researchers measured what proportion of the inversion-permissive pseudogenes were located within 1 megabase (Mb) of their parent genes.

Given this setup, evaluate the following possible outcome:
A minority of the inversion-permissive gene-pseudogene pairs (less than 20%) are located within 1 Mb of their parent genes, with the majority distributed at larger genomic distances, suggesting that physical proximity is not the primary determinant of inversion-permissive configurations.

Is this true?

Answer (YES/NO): NO